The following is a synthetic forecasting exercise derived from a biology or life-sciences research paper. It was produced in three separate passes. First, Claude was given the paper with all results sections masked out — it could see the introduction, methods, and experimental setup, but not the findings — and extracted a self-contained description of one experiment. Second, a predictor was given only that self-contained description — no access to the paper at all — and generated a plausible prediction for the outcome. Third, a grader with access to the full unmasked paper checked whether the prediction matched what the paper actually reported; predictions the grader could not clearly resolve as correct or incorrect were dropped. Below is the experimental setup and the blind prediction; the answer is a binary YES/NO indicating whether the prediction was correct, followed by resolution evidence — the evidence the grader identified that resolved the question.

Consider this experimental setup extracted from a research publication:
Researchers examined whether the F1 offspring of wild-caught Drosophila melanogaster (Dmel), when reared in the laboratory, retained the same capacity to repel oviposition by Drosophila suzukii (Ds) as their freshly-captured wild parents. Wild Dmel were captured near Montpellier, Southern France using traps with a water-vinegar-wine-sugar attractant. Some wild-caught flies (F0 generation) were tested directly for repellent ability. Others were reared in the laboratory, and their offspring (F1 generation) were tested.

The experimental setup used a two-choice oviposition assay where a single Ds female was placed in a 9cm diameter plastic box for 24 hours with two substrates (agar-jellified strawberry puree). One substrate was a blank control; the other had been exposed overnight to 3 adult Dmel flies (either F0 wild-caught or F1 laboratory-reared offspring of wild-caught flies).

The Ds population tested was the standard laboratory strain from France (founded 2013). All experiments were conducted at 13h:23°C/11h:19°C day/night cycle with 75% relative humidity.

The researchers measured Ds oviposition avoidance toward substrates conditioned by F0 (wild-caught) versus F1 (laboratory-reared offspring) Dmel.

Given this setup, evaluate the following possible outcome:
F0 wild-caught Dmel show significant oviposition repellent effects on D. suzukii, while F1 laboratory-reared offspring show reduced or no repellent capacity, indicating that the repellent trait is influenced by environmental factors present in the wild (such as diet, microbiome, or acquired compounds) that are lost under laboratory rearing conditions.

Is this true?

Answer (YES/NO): YES